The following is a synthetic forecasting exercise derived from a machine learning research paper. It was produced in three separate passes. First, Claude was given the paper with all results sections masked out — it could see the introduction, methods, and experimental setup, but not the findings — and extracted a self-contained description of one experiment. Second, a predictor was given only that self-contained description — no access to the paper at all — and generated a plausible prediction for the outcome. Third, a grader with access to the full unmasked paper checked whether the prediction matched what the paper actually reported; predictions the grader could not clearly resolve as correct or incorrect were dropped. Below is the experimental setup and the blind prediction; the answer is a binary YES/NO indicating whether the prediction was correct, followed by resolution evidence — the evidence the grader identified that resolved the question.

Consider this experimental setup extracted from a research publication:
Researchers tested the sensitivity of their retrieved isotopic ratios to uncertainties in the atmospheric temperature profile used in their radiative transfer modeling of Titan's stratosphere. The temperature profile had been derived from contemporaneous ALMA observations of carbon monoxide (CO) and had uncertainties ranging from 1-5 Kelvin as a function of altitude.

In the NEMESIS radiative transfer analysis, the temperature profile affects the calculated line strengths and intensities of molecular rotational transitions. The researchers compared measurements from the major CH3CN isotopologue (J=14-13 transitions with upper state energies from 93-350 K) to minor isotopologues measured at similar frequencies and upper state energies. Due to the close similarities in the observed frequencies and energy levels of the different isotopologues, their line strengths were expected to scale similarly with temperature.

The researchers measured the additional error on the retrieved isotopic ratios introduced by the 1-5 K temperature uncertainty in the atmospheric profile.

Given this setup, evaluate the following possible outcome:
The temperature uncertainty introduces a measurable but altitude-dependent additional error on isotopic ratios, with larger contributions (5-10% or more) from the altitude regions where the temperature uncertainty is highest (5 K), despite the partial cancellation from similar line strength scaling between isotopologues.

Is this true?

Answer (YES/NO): NO